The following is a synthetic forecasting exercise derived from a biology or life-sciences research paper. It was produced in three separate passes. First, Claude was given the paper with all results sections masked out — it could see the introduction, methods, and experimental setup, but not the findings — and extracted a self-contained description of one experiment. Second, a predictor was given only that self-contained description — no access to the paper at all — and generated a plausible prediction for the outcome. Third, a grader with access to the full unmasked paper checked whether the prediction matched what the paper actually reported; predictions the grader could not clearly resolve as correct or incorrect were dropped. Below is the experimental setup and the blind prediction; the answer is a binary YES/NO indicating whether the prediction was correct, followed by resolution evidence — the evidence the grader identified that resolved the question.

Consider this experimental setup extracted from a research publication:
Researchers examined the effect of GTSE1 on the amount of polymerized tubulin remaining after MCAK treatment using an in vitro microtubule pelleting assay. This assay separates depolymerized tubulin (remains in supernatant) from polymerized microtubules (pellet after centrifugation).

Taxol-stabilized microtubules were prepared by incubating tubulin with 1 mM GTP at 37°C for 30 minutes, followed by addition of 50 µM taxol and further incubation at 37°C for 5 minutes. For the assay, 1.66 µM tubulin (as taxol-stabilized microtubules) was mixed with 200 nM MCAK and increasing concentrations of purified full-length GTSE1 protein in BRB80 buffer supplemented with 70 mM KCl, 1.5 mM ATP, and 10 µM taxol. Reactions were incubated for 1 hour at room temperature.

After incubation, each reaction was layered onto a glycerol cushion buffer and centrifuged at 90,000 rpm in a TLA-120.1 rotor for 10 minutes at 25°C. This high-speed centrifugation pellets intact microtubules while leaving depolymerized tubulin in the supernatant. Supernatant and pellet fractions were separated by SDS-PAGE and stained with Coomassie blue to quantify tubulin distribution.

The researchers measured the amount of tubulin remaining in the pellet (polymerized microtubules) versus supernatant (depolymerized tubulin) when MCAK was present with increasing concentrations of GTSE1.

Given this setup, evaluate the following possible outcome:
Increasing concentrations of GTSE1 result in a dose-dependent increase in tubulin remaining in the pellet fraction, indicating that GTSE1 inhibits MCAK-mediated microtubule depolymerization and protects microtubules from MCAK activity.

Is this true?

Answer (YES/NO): YES